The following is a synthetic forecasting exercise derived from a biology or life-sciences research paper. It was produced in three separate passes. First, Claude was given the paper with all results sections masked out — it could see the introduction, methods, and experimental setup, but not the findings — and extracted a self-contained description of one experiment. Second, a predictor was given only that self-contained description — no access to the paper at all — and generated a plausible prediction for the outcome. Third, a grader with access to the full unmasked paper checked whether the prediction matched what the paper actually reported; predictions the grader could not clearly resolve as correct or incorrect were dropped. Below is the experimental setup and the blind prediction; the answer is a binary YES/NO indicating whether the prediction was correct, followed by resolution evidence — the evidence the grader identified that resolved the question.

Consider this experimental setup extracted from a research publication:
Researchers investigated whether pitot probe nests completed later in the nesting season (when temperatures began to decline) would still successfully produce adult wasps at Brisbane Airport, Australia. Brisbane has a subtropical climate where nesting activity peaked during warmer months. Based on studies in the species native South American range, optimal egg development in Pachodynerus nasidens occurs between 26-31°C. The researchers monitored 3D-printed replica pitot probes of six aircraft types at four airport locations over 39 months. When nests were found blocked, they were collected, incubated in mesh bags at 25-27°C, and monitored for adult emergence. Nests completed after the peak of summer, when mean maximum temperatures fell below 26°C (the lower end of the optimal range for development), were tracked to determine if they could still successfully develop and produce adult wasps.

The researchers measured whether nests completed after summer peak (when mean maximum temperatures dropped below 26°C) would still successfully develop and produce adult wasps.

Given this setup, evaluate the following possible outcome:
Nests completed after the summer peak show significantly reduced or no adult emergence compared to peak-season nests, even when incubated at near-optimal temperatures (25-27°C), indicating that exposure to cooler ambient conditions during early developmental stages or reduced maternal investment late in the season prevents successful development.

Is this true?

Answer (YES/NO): NO